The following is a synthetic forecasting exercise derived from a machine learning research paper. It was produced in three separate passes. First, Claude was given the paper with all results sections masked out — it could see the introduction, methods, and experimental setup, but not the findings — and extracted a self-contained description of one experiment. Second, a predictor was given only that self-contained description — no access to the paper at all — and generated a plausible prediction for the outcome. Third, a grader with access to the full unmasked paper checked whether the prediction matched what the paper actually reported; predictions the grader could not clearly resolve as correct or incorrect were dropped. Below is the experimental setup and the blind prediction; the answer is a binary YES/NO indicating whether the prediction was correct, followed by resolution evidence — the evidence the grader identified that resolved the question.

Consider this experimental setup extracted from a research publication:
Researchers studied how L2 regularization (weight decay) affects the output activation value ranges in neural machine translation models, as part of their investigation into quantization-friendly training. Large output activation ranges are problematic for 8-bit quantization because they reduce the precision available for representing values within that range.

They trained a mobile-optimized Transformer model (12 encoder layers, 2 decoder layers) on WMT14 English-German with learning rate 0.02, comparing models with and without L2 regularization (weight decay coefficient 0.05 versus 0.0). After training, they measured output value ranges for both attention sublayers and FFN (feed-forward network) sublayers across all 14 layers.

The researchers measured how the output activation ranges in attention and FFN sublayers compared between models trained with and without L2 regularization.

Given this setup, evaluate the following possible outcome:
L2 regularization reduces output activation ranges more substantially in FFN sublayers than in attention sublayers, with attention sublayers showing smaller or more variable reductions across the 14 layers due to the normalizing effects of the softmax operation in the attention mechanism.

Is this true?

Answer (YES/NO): NO